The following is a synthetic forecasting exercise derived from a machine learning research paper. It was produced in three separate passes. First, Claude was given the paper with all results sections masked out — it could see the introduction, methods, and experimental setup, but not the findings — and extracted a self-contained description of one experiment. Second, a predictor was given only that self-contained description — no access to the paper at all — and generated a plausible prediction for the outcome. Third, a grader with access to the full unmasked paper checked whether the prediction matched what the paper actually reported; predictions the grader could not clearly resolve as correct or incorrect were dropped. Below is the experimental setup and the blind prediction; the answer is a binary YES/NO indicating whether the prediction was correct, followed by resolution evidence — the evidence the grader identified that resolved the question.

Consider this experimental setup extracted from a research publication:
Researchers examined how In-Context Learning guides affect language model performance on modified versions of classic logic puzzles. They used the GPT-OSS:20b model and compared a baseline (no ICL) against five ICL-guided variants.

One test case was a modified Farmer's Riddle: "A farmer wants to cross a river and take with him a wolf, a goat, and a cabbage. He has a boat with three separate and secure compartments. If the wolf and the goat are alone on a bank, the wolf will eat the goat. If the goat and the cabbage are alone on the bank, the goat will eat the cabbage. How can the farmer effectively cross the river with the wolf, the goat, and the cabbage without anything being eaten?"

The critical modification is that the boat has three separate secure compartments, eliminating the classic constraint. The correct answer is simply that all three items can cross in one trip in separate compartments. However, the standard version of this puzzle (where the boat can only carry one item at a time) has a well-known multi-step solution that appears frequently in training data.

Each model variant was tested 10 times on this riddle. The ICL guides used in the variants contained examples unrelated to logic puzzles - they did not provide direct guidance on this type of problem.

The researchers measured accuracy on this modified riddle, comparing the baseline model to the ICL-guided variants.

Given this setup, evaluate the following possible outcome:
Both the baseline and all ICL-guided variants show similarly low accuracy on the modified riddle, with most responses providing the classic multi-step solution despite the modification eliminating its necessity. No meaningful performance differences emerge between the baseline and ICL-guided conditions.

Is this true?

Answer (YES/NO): NO